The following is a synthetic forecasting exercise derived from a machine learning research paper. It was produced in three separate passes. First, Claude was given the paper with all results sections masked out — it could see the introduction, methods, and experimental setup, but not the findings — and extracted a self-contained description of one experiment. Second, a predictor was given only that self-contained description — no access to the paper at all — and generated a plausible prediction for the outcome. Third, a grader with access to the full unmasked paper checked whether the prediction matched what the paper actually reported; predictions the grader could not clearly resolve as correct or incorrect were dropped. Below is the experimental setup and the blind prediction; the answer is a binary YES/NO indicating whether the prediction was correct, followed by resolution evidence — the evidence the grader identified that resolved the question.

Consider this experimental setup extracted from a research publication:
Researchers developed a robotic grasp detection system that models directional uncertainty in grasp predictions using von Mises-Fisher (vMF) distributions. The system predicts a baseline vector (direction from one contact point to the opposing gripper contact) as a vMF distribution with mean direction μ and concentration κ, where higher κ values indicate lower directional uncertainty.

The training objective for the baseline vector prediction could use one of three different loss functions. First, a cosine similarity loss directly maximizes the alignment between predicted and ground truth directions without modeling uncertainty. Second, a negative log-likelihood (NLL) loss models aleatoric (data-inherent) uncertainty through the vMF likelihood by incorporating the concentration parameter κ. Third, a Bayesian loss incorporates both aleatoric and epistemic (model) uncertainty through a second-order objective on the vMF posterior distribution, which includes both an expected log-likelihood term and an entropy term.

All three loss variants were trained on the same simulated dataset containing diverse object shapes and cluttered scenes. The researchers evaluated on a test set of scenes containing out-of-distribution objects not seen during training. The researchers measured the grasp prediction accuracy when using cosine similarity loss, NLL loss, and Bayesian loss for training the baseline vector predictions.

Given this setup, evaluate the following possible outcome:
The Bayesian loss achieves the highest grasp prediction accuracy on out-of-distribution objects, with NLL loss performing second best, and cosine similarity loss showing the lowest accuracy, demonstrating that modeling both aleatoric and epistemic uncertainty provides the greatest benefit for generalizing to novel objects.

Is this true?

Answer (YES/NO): NO